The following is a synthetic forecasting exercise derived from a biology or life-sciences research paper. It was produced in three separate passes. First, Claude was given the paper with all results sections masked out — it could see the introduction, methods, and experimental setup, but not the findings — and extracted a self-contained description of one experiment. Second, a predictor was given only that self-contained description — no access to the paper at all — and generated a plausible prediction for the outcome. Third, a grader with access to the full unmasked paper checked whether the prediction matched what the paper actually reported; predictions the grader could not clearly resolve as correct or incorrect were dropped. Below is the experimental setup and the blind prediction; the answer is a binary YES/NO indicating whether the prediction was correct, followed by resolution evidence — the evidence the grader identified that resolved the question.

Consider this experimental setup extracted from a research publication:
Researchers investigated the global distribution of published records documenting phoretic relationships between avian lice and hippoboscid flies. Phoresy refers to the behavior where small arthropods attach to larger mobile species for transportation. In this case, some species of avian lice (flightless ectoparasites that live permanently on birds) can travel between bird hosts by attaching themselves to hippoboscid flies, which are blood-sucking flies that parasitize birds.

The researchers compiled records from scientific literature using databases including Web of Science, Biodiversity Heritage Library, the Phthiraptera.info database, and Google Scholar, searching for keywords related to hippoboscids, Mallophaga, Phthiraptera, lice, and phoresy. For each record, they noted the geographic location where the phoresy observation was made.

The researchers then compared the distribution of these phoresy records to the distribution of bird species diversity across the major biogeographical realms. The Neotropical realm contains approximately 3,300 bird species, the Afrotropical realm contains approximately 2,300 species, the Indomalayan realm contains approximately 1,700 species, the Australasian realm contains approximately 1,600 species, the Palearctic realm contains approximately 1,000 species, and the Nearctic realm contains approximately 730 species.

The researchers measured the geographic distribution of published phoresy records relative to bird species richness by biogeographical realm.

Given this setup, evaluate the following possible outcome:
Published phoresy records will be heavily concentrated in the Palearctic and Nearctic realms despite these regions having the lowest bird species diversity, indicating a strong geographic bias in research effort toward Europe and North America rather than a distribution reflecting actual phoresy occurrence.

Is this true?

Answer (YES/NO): YES